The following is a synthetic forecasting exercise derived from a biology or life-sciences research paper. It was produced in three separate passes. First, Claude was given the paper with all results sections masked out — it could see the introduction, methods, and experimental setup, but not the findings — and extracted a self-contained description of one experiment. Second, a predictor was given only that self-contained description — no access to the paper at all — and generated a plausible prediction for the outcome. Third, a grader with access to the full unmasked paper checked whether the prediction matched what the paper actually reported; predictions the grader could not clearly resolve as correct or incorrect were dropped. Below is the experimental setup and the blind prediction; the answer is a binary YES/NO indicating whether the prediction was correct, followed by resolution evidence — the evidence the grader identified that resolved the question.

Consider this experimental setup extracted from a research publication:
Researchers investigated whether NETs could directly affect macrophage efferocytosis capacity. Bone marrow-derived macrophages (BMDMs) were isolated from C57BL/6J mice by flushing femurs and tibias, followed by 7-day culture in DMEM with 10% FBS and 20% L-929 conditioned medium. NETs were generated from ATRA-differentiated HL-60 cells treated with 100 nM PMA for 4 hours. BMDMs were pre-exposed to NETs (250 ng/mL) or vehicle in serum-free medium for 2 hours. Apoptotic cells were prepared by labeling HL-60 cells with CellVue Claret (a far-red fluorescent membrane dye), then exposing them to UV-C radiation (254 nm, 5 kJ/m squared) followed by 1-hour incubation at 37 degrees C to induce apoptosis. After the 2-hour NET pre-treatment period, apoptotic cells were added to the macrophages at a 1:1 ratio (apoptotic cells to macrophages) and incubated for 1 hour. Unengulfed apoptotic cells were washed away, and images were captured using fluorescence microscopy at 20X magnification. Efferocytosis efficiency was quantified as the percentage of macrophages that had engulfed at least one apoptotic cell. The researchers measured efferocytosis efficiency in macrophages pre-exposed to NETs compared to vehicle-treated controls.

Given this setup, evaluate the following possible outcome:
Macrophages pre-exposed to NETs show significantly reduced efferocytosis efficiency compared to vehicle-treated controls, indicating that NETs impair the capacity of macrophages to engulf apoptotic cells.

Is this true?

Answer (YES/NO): YES